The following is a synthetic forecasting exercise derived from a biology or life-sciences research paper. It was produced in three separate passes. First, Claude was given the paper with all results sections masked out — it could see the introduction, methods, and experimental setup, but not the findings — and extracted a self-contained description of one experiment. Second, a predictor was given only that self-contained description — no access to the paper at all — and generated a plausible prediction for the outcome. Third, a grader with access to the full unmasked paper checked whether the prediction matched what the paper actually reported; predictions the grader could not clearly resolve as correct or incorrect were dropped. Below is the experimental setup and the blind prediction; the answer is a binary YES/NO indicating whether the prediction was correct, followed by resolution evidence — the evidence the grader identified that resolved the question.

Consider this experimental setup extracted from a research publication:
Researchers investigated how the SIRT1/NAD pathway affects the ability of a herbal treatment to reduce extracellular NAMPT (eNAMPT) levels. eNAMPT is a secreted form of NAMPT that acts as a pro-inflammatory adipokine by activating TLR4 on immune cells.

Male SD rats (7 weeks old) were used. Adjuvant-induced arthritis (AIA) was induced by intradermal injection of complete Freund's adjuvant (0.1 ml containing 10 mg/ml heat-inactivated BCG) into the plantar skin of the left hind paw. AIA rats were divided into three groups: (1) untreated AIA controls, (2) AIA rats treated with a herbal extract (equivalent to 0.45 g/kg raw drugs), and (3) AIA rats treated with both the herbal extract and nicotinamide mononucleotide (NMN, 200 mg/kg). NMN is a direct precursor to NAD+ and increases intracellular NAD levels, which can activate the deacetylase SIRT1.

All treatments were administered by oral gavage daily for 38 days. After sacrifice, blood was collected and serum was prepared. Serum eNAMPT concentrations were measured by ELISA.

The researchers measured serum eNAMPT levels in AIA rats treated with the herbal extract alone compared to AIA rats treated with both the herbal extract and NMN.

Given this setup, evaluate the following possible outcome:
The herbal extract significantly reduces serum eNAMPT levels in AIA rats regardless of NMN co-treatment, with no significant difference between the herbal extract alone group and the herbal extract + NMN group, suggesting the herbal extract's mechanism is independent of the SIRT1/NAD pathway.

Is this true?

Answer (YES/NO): NO